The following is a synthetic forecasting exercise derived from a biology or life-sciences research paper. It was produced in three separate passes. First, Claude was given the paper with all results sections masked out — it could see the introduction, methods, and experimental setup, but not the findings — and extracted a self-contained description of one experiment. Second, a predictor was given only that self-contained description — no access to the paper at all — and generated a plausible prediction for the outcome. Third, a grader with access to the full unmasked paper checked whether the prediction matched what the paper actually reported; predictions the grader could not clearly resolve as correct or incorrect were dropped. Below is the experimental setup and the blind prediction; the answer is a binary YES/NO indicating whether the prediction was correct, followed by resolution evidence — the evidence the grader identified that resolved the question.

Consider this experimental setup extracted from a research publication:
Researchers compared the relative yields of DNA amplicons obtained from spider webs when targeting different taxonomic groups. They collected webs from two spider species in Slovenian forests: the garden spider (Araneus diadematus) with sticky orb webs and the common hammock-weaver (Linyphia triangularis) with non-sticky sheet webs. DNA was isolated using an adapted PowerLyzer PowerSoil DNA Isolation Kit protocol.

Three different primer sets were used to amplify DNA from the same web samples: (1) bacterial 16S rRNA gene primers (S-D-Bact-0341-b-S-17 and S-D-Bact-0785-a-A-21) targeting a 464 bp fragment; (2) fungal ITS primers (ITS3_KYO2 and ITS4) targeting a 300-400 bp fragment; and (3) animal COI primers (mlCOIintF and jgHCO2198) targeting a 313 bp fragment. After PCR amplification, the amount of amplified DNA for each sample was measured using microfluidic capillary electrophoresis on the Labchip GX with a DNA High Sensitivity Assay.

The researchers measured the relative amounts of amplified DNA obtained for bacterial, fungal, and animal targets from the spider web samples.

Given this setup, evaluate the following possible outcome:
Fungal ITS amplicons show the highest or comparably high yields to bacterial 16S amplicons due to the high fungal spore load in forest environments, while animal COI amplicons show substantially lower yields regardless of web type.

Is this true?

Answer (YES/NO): NO